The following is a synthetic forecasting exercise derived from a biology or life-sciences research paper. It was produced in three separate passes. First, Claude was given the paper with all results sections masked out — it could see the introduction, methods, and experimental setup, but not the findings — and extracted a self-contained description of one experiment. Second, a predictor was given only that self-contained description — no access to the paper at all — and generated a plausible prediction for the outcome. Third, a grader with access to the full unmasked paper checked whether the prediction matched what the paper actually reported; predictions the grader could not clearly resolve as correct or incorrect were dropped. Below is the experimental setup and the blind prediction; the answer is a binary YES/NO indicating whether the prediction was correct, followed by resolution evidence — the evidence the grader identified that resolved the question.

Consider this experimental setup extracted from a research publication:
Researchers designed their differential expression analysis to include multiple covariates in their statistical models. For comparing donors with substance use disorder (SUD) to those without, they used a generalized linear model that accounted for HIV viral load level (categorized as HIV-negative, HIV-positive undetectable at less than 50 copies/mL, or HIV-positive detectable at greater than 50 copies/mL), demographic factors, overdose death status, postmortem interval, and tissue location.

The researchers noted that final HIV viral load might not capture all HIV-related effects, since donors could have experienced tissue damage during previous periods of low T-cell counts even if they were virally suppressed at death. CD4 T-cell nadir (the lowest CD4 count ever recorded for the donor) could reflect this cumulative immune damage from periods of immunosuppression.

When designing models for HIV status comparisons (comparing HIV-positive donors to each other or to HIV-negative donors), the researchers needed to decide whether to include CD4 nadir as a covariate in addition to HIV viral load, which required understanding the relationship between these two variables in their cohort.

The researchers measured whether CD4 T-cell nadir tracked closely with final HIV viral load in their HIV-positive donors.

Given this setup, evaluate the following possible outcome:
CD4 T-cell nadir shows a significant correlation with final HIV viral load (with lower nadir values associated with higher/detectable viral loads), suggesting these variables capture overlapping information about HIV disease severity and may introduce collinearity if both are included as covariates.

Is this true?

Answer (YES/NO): NO